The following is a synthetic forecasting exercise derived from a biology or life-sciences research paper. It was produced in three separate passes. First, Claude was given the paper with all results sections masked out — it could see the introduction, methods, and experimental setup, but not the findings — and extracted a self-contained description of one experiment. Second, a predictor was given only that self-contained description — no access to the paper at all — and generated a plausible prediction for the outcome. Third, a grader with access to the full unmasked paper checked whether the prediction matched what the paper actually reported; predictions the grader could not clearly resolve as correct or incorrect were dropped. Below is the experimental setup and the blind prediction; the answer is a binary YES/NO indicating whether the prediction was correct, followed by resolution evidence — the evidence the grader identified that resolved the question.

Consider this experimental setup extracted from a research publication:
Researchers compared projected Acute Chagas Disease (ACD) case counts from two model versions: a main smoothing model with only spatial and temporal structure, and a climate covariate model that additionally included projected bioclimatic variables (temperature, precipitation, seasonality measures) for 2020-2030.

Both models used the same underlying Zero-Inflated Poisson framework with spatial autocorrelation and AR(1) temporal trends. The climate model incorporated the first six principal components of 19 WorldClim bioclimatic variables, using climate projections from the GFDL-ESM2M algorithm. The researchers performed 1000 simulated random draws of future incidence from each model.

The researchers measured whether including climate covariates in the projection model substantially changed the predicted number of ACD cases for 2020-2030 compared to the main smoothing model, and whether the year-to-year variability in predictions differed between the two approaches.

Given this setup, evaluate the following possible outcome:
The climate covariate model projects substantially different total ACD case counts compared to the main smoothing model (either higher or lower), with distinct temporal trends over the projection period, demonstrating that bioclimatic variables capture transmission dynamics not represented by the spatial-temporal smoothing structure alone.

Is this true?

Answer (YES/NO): NO